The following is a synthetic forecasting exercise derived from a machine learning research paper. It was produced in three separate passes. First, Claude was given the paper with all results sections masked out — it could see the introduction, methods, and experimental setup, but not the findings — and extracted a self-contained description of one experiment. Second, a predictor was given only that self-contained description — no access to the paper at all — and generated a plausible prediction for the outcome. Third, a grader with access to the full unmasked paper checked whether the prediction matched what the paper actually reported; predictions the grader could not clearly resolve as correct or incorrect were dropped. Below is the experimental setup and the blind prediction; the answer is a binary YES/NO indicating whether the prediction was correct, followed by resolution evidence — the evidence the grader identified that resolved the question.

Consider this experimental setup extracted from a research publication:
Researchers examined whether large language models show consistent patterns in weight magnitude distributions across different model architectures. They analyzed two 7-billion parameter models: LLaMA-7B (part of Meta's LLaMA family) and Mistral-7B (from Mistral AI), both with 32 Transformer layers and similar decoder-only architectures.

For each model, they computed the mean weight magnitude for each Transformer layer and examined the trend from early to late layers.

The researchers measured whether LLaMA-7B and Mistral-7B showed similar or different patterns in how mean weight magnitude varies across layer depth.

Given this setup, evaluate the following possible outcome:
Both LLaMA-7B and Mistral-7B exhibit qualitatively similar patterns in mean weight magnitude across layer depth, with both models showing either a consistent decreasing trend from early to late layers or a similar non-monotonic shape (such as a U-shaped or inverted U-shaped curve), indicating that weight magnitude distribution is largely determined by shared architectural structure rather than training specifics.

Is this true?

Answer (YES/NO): YES